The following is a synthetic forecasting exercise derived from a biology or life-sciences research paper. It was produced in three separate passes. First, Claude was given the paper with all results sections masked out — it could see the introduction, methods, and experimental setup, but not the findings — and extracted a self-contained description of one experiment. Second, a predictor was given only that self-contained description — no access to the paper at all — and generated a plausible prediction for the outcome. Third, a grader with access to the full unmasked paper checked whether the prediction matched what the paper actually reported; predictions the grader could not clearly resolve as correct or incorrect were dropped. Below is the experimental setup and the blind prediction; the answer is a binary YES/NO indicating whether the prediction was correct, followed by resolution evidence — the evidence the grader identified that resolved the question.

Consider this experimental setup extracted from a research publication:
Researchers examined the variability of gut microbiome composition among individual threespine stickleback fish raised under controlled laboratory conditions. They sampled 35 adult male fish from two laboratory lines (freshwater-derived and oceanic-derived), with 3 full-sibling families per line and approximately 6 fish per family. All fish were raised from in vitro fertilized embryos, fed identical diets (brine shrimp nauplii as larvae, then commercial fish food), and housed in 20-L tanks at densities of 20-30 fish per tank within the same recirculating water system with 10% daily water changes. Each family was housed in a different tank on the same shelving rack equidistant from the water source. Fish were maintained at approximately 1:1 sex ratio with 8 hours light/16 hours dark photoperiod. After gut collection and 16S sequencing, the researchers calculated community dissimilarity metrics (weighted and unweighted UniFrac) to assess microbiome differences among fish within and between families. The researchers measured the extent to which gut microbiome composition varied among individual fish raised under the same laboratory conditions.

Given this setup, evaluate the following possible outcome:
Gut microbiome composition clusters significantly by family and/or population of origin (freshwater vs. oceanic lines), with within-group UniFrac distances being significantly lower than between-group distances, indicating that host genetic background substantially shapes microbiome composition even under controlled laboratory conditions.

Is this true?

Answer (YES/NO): NO